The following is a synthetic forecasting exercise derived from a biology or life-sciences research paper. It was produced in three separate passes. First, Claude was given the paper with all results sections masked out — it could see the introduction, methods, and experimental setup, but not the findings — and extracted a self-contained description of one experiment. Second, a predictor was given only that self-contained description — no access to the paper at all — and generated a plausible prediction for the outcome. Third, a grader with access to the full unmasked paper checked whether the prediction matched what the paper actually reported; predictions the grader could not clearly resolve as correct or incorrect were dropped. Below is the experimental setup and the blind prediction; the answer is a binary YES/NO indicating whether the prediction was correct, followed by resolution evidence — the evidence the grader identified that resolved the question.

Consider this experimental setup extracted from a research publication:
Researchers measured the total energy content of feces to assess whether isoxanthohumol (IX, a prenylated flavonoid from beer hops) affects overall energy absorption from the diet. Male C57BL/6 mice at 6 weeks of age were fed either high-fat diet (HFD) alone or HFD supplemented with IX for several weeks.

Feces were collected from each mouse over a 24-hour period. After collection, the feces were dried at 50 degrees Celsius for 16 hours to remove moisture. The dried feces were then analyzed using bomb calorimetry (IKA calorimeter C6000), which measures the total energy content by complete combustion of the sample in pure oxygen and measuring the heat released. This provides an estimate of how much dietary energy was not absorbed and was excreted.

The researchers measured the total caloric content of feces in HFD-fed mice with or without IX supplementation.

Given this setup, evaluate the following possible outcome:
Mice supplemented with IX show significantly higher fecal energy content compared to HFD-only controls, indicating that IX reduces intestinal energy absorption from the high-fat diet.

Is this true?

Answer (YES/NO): YES